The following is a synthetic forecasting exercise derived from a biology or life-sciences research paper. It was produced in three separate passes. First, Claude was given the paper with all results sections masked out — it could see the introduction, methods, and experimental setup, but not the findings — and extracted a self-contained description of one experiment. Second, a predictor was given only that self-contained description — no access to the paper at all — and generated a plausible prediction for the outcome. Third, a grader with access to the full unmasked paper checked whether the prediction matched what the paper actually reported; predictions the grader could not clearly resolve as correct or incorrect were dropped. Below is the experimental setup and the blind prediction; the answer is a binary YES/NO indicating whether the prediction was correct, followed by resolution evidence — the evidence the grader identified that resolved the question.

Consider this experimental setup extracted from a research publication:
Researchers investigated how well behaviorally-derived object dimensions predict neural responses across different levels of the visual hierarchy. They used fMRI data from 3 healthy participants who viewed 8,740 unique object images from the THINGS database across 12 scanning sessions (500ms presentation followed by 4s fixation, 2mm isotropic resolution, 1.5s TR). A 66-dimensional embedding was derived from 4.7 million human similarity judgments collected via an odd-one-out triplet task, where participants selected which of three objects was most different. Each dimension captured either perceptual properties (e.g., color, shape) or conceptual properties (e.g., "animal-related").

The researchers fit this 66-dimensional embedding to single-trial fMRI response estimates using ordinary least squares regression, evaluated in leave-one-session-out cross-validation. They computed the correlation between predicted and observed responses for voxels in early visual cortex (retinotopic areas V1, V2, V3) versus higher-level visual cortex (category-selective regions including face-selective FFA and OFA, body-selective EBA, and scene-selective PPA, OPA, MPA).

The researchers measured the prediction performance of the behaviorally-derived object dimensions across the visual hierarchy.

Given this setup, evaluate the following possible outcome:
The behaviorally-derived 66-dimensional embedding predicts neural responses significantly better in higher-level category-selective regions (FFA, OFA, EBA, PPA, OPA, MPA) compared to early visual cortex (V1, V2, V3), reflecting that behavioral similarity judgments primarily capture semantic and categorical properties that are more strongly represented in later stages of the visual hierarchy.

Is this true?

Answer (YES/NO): NO